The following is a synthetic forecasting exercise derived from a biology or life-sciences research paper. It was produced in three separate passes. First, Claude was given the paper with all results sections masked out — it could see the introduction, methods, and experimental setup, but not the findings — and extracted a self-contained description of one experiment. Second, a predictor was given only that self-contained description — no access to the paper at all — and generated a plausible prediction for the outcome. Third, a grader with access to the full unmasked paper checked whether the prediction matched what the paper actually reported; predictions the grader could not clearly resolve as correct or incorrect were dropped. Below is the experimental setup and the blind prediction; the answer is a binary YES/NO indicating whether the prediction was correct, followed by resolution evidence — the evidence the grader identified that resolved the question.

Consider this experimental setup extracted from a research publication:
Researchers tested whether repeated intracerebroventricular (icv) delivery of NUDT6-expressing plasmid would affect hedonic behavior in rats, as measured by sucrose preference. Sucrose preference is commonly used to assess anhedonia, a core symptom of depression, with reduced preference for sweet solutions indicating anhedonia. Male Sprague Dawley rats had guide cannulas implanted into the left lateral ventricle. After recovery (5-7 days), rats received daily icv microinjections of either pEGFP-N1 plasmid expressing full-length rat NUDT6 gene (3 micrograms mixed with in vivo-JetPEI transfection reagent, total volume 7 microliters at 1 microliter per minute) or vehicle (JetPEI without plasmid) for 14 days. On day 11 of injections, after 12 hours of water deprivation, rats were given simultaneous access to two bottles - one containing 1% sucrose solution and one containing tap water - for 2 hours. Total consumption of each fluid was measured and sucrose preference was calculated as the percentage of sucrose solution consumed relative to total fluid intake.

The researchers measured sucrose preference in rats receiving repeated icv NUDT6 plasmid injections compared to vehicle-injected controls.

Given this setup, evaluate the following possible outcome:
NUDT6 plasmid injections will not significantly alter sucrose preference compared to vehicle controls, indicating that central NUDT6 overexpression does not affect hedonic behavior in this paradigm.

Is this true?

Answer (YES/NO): YES